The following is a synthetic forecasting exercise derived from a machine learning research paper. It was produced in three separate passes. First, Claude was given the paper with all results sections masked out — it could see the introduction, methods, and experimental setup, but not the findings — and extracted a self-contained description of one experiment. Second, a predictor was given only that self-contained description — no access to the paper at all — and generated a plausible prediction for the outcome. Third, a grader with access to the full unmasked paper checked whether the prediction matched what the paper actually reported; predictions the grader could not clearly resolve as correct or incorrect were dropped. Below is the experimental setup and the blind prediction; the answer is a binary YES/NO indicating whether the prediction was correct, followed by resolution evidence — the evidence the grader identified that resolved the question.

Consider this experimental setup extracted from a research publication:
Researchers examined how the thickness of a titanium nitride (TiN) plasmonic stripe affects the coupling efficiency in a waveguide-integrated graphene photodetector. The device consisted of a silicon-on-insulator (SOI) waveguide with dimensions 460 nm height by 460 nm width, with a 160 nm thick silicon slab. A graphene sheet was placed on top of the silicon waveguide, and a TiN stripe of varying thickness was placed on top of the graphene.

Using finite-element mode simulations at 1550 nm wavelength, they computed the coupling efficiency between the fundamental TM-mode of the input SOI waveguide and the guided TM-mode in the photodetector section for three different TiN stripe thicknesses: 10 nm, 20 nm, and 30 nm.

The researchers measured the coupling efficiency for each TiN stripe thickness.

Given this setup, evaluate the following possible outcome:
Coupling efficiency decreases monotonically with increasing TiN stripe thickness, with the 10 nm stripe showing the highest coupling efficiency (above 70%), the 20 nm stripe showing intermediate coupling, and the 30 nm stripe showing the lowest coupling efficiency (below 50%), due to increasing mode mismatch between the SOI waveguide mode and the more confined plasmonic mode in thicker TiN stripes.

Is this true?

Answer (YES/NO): NO